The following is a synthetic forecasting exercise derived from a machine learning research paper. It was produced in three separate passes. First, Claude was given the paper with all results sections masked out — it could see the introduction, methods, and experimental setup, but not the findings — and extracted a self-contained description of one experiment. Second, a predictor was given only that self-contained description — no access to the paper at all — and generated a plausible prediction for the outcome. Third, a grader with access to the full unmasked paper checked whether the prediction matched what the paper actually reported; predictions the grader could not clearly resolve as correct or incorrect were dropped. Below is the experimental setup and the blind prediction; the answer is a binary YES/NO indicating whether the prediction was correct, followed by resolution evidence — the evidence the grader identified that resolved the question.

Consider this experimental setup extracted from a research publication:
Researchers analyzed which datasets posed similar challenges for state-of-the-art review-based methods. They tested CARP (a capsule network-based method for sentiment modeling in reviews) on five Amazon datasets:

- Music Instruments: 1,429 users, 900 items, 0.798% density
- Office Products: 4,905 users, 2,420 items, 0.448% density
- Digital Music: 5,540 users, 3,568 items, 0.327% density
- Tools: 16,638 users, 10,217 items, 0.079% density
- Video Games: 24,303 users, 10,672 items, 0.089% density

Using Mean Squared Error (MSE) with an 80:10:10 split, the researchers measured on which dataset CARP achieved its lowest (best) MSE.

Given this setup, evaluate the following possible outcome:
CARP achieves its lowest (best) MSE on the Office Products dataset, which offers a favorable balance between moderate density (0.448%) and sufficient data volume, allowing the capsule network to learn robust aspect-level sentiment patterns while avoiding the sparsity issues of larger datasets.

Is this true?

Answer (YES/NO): YES